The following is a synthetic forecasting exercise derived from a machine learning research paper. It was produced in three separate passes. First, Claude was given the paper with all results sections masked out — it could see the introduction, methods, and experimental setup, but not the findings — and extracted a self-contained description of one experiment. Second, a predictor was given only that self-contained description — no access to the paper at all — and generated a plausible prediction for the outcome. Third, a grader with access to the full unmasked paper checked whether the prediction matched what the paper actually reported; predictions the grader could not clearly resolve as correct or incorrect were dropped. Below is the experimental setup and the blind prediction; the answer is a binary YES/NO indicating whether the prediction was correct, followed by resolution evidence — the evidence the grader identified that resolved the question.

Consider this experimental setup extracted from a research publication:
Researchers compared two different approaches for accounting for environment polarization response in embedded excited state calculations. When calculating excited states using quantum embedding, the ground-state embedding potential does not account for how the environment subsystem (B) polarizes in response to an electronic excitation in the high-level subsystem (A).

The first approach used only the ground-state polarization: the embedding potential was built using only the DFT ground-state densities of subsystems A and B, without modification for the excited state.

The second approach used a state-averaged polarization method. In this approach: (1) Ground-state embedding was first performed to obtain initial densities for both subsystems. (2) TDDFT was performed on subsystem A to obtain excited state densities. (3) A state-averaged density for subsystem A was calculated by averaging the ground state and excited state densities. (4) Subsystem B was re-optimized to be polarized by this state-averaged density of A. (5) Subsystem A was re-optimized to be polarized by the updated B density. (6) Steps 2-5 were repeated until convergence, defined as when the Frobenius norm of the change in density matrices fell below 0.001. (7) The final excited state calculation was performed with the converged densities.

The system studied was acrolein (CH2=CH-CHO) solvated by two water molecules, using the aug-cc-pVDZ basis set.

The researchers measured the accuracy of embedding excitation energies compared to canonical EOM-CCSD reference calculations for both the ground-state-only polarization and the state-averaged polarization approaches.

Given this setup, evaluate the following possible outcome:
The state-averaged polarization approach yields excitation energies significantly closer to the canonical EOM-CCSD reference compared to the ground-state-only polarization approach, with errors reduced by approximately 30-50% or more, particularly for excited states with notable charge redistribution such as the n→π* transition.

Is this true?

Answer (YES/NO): NO